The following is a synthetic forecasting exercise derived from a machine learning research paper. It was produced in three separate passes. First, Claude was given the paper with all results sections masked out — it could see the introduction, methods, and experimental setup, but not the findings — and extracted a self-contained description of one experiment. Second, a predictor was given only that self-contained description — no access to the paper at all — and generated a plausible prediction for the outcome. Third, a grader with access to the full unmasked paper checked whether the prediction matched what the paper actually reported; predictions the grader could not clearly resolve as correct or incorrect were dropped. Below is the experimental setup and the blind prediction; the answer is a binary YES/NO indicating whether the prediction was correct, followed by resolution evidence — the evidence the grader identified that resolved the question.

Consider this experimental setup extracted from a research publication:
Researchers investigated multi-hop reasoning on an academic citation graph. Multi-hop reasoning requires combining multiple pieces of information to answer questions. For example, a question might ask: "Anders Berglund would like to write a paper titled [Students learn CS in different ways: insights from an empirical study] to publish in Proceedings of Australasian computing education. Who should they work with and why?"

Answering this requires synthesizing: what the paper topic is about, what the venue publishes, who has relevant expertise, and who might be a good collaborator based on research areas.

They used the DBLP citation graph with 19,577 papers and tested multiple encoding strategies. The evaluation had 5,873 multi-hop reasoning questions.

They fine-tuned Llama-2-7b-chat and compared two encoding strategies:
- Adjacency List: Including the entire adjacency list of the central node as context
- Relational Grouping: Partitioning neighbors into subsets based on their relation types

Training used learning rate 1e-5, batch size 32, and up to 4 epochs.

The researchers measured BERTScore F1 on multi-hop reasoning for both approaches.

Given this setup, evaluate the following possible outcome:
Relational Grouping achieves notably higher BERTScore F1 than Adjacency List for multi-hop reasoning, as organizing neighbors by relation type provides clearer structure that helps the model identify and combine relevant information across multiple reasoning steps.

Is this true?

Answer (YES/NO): NO